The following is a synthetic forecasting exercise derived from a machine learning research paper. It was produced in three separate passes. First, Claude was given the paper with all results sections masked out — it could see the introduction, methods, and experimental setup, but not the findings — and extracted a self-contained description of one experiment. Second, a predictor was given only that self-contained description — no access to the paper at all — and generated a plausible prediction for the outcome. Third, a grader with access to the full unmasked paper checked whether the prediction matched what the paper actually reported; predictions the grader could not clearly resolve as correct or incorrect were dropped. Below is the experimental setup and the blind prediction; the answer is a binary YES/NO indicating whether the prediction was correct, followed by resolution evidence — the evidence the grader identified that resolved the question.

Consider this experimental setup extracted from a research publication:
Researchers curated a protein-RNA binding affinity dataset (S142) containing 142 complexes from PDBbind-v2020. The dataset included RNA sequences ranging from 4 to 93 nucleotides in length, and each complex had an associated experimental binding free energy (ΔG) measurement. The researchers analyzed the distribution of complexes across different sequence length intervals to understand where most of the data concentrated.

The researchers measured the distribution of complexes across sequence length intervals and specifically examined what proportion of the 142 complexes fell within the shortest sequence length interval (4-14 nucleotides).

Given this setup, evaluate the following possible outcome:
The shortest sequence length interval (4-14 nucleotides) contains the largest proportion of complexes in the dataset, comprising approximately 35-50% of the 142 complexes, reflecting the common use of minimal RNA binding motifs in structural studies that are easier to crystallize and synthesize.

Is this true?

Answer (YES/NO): NO